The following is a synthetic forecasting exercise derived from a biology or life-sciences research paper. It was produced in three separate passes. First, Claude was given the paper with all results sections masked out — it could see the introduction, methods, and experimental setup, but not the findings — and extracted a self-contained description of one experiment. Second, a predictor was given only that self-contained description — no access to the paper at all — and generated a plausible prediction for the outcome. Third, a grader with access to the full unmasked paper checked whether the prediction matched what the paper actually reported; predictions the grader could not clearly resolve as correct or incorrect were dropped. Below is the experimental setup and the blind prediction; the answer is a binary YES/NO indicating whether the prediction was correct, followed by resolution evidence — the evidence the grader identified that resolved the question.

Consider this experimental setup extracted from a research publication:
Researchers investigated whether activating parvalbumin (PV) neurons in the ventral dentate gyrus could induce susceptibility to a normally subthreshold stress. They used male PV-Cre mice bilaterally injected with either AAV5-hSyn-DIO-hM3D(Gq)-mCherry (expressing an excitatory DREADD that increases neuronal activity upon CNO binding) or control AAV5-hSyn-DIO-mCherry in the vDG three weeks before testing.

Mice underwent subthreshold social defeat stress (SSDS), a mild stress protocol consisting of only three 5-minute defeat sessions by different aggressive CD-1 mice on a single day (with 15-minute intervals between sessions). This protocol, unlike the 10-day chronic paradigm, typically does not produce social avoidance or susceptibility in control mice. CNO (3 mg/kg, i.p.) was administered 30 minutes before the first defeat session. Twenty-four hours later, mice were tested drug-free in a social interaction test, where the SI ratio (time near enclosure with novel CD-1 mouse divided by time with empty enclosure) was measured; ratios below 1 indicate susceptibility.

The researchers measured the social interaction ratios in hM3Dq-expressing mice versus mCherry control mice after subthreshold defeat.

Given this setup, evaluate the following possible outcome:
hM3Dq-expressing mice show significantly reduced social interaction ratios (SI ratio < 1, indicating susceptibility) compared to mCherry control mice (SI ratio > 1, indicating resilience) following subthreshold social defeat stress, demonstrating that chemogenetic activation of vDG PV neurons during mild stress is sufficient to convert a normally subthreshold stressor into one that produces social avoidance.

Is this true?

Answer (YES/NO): NO